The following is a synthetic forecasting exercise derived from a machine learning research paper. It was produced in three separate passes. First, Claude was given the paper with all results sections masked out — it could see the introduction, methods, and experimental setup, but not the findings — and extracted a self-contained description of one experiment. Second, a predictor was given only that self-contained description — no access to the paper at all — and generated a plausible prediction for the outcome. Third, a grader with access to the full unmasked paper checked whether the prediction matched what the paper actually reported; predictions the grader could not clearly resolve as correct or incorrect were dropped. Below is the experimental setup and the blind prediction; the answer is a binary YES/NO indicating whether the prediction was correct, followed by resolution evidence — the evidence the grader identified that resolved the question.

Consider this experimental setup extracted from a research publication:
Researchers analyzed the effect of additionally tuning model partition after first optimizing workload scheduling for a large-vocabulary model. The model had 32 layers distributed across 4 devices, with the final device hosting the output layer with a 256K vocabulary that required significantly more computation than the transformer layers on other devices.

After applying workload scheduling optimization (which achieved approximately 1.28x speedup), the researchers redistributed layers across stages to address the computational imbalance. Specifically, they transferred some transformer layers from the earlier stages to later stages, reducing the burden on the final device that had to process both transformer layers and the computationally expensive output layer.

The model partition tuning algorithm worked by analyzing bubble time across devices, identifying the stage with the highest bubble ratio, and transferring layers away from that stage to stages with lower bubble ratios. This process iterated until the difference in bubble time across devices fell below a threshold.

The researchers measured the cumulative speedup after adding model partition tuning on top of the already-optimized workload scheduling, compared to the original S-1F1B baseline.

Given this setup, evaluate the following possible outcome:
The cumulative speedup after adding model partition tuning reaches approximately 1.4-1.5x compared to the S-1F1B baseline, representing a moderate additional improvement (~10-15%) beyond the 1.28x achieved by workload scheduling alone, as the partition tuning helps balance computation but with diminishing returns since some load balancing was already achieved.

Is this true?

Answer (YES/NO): YES